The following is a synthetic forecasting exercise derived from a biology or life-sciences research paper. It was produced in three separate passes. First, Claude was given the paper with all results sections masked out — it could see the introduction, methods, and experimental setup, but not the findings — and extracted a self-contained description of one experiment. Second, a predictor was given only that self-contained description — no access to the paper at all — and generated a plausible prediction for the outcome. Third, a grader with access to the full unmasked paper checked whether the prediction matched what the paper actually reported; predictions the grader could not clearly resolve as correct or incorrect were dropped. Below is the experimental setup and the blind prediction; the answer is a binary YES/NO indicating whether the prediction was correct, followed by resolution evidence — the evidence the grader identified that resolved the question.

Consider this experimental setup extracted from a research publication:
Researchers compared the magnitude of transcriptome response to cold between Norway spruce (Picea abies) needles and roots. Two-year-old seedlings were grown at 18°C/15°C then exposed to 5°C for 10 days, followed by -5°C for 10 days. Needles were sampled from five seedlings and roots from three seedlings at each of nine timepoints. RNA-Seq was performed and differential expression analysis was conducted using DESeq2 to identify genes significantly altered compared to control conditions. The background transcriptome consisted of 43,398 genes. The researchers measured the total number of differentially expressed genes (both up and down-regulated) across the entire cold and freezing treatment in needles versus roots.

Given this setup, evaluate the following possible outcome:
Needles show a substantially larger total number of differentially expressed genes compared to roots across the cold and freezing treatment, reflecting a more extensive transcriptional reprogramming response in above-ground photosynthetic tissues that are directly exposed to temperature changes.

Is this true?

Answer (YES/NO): NO